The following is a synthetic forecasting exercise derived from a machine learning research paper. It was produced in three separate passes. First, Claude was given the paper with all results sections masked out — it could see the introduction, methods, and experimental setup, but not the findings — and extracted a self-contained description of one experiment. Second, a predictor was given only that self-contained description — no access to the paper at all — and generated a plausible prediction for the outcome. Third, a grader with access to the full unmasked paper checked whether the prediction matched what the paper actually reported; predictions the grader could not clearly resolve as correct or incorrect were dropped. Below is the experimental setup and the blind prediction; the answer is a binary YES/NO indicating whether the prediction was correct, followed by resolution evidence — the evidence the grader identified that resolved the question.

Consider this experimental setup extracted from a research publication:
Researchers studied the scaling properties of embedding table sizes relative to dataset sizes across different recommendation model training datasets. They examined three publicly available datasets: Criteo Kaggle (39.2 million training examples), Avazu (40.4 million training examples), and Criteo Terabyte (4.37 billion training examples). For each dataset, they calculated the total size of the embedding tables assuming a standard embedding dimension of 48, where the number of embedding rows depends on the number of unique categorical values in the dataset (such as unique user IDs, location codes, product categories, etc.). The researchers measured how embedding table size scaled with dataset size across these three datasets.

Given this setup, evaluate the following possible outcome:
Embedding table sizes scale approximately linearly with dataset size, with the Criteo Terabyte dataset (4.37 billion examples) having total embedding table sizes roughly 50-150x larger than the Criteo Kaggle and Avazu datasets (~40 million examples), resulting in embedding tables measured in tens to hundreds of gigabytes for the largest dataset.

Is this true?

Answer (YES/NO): NO